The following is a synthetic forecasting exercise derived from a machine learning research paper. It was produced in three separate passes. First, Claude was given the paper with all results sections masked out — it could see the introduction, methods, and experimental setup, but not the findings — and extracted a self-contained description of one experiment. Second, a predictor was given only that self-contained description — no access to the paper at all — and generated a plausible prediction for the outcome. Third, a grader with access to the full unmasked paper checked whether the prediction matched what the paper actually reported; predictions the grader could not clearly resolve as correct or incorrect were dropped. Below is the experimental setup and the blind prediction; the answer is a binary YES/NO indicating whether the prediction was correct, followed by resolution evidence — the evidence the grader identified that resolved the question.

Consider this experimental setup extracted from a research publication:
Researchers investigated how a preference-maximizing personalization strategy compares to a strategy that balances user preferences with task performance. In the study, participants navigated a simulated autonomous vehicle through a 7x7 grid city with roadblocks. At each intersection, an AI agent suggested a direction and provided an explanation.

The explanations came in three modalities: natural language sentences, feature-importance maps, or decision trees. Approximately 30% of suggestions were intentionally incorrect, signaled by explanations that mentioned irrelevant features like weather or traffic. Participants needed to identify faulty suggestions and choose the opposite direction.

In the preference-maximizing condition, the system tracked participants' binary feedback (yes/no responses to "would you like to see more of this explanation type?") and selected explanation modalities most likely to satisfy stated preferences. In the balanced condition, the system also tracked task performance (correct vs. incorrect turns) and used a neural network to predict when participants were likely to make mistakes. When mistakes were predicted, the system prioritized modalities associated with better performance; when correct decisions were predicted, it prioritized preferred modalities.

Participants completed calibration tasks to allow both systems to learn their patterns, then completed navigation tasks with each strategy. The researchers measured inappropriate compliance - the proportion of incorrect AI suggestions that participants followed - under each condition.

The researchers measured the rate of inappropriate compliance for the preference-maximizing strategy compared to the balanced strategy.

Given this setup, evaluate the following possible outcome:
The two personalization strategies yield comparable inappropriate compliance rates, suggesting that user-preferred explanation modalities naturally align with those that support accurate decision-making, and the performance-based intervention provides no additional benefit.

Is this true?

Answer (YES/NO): NO